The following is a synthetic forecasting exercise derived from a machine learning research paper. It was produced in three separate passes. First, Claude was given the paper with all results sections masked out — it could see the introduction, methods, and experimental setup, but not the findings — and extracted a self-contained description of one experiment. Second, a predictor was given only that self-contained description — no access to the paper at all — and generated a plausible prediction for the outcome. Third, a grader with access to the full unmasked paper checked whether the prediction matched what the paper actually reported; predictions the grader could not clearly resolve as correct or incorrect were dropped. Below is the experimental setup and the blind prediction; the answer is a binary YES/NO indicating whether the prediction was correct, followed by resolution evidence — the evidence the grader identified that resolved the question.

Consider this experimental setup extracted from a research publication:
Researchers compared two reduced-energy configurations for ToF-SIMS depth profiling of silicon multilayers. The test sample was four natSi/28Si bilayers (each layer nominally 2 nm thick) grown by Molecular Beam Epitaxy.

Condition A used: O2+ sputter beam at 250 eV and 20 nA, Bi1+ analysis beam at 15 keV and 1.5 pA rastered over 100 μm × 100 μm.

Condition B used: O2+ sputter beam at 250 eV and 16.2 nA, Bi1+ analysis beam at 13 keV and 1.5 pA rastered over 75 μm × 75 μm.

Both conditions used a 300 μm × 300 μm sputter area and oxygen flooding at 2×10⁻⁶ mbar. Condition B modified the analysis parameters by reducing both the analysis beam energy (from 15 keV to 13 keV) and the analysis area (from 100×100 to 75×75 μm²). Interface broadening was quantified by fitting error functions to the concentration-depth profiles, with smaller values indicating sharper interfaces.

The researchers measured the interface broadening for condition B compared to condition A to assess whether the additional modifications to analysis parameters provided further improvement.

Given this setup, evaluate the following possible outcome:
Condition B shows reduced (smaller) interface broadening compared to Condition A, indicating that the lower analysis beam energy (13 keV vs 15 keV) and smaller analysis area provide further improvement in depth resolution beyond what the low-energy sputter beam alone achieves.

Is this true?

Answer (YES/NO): YES